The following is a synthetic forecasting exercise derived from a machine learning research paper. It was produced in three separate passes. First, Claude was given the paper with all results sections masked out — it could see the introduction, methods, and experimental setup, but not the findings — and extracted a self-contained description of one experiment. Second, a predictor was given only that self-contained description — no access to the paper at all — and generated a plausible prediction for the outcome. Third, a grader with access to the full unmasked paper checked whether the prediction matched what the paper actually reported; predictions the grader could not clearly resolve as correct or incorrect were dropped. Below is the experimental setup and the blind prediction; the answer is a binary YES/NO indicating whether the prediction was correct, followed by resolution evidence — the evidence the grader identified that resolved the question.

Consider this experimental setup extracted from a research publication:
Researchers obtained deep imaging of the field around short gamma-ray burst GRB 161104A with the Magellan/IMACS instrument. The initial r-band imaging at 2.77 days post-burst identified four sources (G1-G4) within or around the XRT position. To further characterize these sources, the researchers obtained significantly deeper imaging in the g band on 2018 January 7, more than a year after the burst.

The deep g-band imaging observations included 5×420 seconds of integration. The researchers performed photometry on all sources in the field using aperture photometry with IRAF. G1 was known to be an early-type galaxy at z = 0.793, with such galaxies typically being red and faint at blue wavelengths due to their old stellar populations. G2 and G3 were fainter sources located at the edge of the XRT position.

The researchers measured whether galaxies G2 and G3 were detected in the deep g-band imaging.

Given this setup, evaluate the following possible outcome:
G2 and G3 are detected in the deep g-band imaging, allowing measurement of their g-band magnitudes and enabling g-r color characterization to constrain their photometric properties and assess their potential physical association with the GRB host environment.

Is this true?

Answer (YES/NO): NO